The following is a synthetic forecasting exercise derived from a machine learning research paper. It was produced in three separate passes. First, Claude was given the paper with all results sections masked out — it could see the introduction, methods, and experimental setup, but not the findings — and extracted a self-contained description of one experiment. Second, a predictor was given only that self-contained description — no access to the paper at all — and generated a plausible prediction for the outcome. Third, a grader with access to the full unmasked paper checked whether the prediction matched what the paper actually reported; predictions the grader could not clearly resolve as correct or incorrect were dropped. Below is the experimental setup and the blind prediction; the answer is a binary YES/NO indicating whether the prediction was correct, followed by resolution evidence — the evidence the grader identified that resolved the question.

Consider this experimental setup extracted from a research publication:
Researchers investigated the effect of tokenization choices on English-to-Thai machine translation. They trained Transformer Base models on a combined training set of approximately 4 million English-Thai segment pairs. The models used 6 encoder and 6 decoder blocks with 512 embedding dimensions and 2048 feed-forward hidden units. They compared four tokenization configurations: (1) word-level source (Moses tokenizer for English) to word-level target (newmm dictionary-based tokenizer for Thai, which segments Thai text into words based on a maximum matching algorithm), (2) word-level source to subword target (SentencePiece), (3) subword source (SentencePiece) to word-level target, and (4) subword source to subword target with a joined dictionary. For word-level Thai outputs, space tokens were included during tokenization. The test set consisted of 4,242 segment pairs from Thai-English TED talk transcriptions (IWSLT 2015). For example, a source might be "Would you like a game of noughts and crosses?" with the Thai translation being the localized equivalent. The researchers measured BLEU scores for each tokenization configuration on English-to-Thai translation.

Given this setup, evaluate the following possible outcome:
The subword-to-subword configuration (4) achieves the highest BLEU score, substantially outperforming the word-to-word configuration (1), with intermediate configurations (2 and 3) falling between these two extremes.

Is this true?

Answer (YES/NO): NO